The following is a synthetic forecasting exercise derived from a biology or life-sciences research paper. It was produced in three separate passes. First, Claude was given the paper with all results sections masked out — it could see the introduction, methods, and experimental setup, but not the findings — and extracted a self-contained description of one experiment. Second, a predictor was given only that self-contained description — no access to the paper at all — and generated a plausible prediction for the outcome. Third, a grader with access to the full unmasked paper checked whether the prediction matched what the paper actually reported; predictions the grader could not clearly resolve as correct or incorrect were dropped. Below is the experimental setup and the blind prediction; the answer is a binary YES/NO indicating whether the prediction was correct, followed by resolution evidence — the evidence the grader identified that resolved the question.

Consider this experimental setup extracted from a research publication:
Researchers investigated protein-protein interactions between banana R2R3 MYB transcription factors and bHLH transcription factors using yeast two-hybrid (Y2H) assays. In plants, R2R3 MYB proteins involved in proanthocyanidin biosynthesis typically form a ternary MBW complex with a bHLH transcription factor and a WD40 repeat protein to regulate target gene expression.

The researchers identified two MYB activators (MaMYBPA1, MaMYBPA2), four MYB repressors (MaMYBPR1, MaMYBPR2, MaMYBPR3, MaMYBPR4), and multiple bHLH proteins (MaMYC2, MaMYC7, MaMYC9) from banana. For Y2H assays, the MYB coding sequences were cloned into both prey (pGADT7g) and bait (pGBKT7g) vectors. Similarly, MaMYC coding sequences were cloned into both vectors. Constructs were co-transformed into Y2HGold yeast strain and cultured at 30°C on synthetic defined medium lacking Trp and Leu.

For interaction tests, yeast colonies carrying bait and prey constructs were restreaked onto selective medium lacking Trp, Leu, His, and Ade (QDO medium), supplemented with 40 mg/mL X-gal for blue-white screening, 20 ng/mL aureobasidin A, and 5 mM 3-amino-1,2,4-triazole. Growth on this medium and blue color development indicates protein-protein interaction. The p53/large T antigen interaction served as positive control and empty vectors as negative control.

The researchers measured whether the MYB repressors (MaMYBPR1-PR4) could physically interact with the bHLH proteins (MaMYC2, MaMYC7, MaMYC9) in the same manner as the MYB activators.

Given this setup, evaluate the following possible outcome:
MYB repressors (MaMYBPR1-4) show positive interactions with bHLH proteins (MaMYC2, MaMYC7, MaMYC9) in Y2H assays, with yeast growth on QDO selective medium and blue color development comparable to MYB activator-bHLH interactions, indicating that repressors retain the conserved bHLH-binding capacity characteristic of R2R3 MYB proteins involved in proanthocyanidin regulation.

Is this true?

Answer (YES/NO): NO